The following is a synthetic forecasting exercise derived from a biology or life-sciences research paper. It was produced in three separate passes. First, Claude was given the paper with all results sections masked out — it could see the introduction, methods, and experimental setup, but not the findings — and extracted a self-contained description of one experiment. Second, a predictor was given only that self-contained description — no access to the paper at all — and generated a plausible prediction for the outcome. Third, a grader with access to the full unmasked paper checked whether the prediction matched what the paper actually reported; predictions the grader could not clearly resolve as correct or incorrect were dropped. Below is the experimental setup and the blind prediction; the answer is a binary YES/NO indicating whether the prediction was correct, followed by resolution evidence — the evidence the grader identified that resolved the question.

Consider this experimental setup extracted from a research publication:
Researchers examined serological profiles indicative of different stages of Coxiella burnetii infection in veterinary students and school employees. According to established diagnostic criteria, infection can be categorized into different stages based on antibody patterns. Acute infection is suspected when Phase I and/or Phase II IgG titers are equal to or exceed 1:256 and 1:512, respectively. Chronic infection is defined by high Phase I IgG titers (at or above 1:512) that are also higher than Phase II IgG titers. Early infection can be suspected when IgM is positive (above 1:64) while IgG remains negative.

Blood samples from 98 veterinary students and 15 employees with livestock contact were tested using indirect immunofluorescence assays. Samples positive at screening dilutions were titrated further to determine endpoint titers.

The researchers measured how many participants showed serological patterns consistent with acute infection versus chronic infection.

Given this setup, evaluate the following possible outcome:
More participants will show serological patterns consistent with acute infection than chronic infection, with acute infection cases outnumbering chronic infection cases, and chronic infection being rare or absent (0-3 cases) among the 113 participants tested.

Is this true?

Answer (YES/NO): YES